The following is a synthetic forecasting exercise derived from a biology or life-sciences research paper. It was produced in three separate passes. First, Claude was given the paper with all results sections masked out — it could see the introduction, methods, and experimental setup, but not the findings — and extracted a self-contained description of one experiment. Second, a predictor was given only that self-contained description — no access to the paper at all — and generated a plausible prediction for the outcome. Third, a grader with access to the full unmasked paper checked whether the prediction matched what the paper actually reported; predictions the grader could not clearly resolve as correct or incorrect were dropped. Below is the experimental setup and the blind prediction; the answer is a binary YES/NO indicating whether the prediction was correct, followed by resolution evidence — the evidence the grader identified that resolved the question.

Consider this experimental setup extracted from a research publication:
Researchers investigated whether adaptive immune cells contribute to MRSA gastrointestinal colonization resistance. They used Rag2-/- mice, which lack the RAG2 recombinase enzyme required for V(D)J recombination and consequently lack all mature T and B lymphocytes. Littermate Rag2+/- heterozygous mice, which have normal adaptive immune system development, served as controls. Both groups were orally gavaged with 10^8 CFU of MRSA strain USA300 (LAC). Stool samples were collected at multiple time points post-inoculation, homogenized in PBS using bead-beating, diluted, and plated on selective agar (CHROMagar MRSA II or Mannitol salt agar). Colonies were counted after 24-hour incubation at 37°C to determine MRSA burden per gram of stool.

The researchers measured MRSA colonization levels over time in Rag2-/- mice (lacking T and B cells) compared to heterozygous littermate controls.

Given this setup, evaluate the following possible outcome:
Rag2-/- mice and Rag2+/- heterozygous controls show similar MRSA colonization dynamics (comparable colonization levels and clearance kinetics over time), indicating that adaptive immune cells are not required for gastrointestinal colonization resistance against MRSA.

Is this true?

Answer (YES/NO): NO